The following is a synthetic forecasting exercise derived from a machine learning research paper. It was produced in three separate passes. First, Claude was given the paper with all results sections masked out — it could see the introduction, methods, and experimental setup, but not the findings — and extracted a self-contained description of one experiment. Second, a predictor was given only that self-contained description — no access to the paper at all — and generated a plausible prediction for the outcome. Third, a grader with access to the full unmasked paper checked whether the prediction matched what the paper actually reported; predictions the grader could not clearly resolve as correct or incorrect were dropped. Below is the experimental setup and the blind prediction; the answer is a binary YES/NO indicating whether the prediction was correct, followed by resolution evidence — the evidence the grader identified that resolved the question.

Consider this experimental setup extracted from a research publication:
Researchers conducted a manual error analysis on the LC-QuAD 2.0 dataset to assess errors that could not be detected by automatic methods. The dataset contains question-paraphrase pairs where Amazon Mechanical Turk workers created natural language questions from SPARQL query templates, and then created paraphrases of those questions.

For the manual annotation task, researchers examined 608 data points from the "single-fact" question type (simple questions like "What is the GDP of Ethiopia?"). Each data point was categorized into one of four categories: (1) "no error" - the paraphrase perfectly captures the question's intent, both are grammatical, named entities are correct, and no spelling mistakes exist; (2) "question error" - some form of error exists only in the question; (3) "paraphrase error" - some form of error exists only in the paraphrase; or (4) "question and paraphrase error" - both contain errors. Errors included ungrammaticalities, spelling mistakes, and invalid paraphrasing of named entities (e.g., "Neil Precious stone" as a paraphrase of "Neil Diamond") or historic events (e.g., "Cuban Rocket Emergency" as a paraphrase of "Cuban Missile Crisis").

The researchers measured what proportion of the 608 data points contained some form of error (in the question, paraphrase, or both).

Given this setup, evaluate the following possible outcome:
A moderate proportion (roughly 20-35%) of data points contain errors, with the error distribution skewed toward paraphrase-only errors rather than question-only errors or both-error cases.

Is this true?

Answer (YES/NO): NO